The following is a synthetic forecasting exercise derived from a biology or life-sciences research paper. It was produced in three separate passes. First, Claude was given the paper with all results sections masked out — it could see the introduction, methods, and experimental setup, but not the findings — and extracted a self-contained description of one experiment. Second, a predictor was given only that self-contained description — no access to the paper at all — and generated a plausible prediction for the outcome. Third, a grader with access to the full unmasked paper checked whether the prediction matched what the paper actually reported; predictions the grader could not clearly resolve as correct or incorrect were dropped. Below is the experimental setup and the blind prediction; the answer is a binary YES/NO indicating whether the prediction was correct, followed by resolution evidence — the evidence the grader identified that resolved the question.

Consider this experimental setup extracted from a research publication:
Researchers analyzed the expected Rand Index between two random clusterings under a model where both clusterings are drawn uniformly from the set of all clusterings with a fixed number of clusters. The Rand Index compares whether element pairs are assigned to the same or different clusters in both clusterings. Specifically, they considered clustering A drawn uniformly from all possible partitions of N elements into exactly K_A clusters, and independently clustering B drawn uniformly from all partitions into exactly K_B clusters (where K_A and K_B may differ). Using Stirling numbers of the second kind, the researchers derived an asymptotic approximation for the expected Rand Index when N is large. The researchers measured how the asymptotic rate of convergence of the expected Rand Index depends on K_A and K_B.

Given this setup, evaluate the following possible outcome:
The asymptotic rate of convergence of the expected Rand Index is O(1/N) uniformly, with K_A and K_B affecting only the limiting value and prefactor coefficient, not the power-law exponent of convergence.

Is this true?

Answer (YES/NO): NO